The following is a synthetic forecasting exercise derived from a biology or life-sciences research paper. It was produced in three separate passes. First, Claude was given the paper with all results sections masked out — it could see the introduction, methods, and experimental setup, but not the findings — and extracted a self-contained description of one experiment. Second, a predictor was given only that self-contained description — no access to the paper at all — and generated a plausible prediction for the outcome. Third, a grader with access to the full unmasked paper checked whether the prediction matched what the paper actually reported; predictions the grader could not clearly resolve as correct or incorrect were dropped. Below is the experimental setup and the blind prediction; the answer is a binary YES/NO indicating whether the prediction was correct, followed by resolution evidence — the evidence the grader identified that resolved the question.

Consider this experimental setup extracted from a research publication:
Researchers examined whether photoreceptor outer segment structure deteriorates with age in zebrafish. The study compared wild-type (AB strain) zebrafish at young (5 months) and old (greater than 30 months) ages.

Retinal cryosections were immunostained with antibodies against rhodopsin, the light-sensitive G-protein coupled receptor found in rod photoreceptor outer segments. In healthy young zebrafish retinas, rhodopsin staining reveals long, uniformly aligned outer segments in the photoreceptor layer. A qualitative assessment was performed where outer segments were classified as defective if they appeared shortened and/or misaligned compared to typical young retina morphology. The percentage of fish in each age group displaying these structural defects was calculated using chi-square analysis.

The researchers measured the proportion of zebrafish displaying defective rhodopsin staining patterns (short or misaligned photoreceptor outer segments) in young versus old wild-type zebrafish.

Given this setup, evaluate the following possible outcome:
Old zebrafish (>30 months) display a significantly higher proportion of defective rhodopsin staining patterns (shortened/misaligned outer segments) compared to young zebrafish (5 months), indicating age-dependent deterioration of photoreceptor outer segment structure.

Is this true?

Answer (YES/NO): YES